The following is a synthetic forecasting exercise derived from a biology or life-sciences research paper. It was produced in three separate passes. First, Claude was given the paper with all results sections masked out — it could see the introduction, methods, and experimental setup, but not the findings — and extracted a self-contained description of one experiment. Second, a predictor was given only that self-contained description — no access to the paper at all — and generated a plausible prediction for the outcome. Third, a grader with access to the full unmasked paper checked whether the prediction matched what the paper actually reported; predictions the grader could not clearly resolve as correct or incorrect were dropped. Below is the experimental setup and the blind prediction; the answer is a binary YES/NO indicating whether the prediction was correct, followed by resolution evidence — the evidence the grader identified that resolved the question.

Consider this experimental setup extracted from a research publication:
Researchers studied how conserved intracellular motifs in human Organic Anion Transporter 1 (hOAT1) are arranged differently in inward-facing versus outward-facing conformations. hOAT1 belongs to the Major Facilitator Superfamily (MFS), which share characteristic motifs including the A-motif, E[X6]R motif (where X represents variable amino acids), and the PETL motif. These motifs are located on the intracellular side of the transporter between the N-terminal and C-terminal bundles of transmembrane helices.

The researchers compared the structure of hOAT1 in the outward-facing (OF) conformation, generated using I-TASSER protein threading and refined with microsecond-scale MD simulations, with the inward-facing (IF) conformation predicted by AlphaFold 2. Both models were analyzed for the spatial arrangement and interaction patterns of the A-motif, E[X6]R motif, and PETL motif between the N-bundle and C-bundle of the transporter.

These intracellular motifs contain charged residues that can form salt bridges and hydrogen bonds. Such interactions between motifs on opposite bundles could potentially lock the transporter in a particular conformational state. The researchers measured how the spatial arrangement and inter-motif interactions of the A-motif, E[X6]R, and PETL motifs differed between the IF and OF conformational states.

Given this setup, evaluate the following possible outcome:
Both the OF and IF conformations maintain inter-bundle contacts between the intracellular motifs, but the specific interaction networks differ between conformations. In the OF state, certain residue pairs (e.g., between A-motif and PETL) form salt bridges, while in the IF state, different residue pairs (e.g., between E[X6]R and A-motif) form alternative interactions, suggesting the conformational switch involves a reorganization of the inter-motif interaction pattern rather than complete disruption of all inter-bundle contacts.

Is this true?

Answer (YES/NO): NO